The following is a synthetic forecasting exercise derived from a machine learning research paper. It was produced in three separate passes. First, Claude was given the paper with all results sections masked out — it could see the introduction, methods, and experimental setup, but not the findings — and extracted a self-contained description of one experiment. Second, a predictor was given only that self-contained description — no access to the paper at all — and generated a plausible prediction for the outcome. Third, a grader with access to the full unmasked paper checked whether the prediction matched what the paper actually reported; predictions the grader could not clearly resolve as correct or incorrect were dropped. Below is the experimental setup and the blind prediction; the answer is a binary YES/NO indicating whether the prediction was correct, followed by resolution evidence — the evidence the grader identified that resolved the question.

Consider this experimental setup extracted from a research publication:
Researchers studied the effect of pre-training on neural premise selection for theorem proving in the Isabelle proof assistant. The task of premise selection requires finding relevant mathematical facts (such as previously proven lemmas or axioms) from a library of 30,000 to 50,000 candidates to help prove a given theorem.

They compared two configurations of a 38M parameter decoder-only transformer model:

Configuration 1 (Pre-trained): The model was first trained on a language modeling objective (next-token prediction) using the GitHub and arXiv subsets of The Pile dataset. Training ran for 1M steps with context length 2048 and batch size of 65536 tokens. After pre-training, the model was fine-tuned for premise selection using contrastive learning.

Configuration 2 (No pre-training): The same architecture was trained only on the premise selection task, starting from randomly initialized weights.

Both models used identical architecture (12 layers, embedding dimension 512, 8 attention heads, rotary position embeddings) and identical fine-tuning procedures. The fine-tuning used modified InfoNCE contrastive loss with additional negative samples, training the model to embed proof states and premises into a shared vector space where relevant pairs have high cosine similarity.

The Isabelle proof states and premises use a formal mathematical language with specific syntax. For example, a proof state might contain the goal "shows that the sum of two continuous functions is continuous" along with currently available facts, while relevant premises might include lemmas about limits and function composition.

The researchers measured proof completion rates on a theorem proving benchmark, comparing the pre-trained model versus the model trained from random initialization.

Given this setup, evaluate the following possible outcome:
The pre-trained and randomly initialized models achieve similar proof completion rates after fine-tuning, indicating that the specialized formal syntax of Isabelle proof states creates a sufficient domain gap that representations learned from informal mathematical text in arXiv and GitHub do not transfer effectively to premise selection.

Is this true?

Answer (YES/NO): NO